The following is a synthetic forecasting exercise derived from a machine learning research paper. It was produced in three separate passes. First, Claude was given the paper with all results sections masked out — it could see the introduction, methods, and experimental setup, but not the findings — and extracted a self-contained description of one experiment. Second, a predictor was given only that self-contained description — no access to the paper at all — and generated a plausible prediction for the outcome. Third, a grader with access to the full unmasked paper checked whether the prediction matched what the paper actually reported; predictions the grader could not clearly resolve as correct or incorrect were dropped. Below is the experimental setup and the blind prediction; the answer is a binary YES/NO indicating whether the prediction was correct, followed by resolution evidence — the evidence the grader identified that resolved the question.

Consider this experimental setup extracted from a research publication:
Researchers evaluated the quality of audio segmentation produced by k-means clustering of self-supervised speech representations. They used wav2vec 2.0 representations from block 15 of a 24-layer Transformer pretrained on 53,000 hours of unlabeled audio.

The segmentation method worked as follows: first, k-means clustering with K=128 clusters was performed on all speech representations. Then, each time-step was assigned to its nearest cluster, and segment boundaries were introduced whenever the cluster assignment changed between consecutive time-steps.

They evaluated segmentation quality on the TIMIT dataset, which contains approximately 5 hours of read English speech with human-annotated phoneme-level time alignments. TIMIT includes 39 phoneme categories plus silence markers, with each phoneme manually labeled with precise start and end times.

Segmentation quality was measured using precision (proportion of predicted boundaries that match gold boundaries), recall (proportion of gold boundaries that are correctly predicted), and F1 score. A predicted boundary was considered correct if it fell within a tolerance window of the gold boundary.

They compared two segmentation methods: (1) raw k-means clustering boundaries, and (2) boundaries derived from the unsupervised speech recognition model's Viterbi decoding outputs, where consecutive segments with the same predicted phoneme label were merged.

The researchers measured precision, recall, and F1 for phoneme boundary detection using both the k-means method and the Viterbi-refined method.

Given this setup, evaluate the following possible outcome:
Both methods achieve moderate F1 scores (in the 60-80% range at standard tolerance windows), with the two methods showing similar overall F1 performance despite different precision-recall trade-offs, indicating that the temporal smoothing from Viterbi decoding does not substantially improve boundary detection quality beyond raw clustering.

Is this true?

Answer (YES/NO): NO